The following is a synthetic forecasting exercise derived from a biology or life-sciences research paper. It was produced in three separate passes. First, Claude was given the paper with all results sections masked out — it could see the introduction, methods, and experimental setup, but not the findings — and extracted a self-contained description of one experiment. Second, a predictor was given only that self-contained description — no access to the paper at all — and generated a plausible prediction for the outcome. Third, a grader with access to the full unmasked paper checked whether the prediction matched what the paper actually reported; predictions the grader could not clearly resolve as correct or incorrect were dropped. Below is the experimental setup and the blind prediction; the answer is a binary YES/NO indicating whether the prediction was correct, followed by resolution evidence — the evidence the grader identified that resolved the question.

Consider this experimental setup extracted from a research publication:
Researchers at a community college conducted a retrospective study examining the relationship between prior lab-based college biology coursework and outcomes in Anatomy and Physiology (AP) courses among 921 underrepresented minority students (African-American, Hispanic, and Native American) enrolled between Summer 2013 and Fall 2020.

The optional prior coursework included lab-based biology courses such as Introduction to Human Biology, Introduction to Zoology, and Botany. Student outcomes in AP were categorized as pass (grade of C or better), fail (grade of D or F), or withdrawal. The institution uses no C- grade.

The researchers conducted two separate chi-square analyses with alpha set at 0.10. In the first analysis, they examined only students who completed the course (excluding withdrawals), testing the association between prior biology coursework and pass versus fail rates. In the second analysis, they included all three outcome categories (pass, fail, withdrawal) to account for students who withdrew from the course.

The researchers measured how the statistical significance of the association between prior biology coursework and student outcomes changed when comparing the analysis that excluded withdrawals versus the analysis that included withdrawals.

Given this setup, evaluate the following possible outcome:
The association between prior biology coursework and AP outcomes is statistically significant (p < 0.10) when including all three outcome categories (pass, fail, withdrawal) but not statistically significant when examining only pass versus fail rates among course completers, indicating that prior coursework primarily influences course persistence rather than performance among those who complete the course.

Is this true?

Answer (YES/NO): NO